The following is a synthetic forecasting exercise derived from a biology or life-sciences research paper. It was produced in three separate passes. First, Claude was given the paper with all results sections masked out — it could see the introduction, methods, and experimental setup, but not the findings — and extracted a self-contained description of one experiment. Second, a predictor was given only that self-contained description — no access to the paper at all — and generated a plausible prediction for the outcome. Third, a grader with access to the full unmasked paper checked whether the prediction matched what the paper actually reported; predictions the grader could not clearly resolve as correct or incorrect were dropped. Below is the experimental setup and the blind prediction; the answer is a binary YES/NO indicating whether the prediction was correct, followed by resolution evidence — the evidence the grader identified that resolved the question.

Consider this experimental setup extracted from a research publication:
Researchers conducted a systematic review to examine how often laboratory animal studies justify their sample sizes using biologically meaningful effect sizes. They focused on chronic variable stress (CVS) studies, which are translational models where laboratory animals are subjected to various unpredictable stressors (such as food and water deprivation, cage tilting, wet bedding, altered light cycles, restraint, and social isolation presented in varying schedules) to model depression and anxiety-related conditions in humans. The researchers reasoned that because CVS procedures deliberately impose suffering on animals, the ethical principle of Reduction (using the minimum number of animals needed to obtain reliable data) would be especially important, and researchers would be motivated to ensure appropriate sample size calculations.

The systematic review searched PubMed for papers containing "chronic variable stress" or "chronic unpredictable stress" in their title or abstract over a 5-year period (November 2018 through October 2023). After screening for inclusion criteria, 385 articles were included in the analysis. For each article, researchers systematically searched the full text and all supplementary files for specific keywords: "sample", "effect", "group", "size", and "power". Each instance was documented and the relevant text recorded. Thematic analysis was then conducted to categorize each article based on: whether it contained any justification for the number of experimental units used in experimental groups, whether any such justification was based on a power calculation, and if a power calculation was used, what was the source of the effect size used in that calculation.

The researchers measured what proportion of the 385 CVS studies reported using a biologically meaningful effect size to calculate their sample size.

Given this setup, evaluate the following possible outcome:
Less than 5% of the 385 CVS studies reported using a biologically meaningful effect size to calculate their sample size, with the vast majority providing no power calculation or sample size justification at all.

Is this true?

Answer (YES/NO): YES